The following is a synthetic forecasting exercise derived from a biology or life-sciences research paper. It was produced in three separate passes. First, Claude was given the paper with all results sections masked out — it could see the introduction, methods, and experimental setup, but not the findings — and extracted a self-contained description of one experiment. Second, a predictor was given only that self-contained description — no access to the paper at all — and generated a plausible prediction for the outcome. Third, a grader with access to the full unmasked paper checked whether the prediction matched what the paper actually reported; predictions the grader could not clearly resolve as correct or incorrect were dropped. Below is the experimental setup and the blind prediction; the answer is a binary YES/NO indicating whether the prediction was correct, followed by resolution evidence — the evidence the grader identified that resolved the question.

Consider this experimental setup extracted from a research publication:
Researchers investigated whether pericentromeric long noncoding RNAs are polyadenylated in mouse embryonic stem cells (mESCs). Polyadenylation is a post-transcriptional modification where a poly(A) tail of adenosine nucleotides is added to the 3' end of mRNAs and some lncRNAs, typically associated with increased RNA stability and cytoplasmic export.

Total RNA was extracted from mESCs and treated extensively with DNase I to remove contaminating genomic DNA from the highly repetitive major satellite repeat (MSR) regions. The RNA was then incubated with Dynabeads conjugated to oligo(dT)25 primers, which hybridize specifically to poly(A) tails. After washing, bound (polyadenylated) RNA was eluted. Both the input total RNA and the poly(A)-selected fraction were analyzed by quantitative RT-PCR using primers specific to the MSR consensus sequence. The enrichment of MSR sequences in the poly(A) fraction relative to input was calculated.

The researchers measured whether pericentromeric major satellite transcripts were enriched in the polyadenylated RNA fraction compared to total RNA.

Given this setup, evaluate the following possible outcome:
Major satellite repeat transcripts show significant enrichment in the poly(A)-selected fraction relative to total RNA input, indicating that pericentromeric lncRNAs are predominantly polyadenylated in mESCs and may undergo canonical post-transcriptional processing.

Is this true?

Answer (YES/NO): NO